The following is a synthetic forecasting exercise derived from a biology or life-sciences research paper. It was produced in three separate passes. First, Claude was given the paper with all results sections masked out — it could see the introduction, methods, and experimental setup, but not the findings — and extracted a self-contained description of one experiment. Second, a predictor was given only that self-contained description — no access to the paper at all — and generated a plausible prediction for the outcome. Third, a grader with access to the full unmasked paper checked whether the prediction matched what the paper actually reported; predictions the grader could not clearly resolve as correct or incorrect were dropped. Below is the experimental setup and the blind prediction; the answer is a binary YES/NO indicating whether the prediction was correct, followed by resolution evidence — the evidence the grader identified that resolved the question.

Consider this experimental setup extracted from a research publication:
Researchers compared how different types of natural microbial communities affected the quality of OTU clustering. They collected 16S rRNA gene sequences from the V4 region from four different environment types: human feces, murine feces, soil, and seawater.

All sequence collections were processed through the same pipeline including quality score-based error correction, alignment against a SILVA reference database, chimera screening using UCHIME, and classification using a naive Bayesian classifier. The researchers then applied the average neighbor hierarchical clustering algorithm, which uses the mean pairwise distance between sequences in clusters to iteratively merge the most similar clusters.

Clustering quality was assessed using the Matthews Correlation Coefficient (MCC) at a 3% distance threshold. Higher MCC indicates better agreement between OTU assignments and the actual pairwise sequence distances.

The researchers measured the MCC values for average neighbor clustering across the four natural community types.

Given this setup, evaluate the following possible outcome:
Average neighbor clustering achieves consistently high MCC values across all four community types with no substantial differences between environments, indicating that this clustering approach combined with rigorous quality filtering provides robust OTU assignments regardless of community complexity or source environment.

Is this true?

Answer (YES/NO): NO